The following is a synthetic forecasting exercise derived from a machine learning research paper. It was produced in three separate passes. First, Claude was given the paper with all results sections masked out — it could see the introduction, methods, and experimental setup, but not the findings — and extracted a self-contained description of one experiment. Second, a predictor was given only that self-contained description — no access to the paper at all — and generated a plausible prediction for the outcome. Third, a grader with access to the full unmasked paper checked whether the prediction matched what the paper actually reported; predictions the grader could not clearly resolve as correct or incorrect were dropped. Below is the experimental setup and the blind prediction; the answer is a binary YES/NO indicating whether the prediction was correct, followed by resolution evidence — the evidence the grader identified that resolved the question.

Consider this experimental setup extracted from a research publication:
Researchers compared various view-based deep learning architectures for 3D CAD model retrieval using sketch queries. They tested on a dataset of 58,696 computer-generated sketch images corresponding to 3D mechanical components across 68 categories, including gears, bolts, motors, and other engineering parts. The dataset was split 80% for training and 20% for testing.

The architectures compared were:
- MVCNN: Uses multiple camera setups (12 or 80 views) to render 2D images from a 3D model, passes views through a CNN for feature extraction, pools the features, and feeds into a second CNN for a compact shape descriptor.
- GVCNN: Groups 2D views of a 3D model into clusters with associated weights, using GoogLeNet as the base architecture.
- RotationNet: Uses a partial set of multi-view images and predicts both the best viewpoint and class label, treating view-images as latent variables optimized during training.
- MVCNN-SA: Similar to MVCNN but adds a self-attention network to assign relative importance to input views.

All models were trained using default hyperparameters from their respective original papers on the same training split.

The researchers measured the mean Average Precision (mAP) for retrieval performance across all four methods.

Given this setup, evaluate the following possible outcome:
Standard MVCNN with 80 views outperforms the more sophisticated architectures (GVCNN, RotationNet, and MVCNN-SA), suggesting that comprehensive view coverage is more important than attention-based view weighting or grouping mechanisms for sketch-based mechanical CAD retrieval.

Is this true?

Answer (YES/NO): NO